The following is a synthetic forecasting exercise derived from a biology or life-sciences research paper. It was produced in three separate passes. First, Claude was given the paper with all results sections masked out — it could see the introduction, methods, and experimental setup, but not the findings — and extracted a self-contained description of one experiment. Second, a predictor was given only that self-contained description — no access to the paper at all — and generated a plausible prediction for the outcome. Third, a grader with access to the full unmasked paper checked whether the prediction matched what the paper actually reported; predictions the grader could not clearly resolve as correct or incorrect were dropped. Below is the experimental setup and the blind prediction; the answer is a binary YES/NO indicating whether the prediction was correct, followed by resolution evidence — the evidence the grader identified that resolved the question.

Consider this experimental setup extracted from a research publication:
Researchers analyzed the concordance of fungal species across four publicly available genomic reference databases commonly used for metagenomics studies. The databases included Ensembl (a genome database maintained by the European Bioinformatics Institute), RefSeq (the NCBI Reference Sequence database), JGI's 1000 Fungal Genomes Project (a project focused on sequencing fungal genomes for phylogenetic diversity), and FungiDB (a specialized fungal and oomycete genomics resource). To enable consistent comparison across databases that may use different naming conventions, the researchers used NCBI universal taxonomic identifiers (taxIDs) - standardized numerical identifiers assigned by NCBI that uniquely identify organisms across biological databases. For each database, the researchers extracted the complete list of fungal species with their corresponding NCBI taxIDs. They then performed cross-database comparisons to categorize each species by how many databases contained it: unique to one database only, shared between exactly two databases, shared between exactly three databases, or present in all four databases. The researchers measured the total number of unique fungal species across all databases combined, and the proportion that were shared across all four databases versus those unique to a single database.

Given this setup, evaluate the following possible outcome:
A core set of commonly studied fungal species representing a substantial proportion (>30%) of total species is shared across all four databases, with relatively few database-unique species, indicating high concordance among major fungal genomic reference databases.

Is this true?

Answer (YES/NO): NO